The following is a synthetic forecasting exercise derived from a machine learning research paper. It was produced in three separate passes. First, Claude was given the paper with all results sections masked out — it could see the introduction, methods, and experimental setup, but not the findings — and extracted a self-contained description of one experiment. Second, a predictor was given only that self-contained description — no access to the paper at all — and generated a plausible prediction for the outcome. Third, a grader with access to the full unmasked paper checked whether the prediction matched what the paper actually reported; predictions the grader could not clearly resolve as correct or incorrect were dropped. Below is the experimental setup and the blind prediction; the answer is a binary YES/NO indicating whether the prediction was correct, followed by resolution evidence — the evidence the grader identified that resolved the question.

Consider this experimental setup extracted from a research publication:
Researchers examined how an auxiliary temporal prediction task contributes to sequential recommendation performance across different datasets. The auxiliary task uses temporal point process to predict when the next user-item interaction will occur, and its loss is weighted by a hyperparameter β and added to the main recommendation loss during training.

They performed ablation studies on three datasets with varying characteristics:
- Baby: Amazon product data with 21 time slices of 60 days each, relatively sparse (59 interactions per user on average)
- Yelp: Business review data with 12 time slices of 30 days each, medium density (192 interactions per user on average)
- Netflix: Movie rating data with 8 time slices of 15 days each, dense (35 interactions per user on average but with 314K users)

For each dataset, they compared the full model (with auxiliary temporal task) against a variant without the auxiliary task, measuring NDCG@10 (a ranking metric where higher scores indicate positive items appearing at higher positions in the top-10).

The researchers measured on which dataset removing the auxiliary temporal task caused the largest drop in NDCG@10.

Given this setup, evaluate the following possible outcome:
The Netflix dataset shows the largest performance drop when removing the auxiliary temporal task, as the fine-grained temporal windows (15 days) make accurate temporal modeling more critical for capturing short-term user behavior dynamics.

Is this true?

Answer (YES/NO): YES